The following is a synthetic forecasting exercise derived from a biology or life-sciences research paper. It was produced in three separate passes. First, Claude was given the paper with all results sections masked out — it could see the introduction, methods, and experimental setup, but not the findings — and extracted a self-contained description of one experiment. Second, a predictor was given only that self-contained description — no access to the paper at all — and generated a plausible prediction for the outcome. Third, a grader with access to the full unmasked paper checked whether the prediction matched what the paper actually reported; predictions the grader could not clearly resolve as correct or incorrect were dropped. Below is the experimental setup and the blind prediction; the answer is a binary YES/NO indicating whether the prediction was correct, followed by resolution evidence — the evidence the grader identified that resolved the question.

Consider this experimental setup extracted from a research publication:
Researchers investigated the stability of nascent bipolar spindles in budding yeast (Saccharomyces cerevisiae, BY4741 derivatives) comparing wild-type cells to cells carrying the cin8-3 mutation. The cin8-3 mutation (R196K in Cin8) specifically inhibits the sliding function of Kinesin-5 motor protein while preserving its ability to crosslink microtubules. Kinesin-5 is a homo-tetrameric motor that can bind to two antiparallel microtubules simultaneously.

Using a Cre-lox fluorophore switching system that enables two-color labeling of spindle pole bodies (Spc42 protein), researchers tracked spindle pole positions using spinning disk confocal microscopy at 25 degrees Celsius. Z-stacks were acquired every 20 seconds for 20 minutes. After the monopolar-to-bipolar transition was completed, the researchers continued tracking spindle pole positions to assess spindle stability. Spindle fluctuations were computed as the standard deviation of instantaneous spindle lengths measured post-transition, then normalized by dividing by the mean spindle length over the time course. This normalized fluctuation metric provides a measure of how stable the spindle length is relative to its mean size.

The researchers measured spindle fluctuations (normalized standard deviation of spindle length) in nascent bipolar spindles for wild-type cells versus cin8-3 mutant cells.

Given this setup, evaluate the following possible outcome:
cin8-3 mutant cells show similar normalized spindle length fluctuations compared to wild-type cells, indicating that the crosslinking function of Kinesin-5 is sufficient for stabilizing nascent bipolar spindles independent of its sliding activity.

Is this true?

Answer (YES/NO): NO